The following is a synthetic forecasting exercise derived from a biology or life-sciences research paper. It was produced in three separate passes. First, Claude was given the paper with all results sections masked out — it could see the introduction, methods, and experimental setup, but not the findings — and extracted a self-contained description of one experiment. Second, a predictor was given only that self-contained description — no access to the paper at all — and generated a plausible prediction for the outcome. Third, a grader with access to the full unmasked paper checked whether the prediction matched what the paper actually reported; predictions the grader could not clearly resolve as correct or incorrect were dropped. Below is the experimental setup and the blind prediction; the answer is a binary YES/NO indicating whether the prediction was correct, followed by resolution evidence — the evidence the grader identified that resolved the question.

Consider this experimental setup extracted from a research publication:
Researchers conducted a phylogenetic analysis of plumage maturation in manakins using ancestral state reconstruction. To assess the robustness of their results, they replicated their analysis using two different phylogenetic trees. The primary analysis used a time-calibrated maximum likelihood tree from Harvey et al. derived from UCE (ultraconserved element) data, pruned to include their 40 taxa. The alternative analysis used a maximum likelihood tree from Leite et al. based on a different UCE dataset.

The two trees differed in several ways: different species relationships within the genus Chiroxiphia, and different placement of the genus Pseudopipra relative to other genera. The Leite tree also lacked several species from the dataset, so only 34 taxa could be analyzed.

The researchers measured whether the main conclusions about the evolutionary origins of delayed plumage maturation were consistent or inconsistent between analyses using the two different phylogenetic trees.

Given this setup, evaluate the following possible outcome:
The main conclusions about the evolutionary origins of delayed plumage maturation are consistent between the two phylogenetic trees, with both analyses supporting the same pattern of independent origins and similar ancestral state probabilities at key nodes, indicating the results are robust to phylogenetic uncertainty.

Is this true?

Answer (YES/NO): YES